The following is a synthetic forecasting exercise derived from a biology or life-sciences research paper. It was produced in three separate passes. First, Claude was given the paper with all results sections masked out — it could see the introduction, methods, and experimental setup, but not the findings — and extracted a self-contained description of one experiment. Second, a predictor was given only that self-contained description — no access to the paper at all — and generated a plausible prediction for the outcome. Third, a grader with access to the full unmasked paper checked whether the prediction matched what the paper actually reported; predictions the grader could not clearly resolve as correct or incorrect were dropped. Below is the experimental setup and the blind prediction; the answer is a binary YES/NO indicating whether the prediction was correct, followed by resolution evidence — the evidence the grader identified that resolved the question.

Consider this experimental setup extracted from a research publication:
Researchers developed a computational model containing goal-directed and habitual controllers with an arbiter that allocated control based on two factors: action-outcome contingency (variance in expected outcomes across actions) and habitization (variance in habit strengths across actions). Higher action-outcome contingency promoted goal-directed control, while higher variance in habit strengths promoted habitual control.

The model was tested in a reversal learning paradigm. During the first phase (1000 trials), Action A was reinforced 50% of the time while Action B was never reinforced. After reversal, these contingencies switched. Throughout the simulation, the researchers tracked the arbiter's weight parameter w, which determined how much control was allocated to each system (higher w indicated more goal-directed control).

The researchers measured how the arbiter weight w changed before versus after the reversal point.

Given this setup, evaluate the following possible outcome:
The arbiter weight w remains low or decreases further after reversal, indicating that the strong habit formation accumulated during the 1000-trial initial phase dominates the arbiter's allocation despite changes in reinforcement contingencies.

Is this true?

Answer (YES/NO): NO